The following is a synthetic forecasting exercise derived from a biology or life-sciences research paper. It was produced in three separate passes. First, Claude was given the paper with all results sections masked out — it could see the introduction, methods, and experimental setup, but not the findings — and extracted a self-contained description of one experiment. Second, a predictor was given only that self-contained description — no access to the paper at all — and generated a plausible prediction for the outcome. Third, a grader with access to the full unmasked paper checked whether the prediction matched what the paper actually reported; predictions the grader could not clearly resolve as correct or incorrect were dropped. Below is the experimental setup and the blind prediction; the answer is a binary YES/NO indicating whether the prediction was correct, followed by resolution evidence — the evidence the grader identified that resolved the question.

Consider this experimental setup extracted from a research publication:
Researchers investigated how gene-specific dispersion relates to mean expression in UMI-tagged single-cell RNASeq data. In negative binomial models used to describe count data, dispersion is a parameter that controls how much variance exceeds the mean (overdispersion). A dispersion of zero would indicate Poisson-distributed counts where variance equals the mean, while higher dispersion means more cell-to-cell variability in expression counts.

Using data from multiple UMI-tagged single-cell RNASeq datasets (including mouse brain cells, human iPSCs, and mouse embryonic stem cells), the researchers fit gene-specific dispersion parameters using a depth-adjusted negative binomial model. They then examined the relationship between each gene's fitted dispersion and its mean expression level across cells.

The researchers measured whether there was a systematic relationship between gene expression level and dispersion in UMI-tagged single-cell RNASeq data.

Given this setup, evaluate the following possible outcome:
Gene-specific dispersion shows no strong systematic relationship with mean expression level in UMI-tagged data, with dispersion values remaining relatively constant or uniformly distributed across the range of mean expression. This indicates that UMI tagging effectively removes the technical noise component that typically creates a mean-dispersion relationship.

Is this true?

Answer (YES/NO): NO